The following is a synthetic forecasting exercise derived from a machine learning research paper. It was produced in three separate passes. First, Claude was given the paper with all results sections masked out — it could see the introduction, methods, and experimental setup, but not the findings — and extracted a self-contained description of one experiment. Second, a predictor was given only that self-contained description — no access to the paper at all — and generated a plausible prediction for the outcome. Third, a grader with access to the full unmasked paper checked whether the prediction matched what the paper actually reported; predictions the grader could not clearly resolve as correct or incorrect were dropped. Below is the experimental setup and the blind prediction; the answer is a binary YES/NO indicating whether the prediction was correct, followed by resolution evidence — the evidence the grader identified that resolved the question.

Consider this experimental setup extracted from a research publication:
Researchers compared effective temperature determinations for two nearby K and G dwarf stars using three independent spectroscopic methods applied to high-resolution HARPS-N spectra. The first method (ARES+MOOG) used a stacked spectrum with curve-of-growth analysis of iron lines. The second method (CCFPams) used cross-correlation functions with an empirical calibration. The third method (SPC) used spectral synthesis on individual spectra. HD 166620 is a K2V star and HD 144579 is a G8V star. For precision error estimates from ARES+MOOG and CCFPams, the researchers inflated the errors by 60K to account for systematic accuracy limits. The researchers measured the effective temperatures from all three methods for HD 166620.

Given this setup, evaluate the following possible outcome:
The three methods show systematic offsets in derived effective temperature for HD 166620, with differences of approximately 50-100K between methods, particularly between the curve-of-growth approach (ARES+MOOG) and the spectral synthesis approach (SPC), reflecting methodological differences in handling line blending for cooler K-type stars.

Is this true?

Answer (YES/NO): NO